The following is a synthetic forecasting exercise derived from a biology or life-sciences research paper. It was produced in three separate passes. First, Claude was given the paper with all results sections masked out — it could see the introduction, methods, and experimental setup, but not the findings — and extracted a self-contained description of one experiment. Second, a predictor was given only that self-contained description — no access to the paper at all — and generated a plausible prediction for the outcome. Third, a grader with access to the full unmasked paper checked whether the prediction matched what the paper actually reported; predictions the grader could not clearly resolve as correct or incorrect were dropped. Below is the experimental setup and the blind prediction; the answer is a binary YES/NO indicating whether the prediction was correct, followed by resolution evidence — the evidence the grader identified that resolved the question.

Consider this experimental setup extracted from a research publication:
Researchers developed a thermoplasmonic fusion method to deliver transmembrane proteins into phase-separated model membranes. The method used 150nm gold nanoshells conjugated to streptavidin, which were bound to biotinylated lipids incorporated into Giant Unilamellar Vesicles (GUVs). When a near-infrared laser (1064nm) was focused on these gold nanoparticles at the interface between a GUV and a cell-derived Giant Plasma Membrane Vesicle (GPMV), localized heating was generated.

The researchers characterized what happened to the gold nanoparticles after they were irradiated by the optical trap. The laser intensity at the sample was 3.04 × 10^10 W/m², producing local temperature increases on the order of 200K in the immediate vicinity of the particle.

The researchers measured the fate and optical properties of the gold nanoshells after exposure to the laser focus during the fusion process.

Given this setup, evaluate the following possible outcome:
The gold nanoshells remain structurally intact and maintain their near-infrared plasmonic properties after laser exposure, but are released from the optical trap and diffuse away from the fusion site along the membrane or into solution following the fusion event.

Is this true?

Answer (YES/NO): NO